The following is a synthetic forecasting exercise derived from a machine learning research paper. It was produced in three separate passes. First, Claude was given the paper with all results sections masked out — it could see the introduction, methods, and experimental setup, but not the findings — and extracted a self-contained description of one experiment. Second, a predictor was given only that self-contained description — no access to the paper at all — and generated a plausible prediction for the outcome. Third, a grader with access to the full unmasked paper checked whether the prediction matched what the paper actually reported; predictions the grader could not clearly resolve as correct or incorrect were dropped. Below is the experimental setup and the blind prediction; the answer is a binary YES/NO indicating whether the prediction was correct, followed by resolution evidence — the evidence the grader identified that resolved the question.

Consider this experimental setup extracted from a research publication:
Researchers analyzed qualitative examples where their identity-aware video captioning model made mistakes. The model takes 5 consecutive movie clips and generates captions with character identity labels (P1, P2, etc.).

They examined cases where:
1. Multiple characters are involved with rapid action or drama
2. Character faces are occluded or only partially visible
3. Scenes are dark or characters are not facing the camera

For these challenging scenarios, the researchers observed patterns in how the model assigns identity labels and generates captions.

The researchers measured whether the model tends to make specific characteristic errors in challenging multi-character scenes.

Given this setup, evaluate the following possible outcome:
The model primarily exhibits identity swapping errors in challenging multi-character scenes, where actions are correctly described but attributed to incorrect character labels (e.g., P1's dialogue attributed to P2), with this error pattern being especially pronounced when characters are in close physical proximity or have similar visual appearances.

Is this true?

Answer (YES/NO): NO